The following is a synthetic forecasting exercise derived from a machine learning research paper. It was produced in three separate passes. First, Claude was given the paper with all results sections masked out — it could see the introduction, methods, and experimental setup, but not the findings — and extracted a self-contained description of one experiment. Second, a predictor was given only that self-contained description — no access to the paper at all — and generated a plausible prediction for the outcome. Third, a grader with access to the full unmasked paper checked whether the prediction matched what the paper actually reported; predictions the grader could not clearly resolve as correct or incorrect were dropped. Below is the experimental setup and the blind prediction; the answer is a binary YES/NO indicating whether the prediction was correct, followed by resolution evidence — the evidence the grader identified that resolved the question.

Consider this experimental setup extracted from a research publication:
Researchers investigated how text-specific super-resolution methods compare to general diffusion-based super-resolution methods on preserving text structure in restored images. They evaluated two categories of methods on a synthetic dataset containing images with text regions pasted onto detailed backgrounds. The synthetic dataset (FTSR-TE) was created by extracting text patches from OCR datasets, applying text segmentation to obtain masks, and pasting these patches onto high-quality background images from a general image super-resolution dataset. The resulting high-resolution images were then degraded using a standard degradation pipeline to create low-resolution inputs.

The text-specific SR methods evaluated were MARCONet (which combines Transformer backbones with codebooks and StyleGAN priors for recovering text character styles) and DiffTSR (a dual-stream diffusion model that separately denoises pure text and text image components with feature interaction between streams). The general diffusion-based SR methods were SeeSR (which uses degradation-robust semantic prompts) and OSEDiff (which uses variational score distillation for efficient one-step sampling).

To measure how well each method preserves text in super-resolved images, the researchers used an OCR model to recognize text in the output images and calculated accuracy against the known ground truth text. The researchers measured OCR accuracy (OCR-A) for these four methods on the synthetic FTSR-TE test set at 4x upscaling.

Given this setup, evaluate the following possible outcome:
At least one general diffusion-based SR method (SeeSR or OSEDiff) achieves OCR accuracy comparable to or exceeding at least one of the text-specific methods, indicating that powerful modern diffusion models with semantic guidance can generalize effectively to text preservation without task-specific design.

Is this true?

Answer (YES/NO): YES